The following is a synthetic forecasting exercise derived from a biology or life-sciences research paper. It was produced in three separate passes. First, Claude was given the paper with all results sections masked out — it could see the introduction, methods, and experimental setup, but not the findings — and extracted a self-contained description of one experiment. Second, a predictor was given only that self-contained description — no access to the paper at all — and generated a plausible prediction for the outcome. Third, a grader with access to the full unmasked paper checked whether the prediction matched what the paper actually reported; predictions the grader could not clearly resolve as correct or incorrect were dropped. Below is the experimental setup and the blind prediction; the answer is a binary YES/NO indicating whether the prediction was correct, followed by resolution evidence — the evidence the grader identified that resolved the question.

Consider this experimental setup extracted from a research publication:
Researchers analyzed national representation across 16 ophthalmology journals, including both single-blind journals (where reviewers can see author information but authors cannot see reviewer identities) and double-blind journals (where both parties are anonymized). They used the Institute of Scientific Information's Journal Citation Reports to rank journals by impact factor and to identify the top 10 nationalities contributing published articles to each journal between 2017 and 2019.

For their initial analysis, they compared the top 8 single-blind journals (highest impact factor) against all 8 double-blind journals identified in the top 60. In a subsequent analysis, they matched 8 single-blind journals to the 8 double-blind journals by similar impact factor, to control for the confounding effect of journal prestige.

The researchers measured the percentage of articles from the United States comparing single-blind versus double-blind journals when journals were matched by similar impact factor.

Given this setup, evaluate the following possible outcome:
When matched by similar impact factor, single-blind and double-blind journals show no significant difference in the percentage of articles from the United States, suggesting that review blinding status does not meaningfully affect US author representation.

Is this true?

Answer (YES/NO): YES